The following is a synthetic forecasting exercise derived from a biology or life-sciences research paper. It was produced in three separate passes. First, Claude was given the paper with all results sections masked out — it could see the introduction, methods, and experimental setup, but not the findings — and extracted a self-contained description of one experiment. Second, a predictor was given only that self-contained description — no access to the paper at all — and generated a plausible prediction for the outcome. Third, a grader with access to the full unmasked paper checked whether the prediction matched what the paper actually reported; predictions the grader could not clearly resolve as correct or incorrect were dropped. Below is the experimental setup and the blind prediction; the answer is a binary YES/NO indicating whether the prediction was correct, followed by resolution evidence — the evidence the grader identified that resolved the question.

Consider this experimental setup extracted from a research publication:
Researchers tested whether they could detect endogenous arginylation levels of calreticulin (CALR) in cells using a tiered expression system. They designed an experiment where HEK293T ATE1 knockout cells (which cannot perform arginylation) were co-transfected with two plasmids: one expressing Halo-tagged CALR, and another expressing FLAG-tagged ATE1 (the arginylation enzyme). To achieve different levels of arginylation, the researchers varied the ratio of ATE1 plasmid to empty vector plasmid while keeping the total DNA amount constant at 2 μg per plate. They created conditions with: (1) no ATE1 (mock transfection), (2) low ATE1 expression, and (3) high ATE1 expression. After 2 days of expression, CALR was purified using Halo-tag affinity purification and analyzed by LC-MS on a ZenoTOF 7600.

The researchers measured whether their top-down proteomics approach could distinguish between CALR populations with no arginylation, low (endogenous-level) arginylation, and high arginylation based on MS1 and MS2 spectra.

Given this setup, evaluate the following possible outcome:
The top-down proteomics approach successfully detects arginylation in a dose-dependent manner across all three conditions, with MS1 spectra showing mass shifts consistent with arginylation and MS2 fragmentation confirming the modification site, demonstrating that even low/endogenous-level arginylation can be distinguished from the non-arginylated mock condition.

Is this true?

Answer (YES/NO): NO